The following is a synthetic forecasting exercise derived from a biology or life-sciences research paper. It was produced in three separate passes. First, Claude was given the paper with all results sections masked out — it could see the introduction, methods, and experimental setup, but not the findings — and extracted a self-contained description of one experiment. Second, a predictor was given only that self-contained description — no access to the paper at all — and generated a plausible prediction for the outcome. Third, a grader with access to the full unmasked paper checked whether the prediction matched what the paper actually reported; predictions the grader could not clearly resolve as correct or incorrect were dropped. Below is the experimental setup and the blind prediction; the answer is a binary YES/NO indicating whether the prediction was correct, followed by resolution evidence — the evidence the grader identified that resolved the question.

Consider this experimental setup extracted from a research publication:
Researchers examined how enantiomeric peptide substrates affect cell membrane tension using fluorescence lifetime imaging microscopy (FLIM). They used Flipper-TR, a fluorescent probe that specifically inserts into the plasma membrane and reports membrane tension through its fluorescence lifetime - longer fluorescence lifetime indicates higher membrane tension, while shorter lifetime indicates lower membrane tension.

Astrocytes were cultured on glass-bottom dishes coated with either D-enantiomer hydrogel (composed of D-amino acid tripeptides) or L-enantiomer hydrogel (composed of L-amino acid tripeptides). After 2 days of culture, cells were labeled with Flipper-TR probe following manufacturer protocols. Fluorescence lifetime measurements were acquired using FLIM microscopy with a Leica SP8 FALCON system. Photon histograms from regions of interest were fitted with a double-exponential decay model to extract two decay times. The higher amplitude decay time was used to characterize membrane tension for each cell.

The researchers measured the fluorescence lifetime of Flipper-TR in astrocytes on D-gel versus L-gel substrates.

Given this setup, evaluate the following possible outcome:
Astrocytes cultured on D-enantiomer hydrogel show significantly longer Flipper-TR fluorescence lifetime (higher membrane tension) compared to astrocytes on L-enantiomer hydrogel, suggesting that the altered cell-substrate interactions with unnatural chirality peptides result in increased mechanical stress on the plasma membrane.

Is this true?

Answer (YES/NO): YES